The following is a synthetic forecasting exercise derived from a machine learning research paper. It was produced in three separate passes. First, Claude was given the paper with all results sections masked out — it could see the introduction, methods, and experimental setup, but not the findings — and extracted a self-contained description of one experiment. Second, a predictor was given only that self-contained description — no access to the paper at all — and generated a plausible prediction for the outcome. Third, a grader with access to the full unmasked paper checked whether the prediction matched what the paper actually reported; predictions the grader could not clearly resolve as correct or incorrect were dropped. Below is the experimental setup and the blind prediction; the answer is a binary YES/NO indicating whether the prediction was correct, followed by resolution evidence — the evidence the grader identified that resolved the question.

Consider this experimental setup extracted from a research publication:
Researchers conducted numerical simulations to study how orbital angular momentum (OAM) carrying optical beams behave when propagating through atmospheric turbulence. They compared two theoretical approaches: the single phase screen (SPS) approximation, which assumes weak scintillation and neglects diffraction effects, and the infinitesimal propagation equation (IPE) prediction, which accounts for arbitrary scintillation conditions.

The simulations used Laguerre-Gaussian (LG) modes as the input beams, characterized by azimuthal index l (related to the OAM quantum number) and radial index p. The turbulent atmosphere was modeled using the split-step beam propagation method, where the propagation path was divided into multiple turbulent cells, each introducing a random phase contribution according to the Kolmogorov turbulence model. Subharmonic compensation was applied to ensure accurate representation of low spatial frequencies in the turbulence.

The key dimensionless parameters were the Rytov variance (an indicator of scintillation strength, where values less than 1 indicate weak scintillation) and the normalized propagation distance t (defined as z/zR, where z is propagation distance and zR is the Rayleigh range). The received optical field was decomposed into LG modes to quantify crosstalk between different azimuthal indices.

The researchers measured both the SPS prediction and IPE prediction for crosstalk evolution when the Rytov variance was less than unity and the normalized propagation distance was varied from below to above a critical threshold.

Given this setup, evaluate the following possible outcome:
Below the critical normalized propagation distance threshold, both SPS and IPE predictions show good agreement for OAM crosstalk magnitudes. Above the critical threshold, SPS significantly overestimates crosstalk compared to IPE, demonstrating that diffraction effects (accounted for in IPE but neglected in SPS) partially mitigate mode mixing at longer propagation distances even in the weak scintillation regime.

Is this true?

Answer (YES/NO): NO